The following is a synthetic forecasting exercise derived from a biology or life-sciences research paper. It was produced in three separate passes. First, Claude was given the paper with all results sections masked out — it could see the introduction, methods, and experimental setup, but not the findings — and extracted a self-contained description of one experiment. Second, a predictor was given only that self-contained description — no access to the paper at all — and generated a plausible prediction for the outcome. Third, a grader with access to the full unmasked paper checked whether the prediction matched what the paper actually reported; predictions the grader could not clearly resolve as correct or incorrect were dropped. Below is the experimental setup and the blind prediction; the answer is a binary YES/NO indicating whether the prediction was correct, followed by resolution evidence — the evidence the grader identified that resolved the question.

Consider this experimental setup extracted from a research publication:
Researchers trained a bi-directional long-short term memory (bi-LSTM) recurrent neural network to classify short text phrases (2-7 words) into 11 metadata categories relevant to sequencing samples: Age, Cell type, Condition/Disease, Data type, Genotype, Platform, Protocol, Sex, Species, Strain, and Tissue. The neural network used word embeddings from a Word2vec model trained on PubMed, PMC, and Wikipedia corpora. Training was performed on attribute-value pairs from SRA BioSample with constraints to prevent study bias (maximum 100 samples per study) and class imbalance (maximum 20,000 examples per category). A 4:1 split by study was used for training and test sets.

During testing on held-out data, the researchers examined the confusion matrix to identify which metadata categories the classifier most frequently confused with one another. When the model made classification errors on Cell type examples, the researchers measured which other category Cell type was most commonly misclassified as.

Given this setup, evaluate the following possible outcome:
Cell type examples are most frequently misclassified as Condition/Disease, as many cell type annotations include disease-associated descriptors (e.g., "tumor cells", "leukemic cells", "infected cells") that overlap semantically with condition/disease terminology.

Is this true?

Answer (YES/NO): NO